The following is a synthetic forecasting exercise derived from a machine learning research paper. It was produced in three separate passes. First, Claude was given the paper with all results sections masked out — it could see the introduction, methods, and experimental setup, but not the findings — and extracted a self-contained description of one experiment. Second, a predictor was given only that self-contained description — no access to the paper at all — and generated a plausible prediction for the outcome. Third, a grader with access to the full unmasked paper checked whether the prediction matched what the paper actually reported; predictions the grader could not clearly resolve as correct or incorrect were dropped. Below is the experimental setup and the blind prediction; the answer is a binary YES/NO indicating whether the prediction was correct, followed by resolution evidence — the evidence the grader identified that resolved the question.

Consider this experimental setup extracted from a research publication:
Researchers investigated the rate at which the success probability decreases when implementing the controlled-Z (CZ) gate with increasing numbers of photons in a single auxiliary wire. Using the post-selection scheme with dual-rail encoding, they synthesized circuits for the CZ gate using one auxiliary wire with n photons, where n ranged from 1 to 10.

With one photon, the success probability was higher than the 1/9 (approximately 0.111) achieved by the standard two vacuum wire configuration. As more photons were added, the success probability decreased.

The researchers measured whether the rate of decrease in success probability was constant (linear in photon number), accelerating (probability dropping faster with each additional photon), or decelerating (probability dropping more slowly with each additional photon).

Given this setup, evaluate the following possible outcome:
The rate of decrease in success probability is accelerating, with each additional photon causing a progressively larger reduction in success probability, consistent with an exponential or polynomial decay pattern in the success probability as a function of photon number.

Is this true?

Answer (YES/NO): NO